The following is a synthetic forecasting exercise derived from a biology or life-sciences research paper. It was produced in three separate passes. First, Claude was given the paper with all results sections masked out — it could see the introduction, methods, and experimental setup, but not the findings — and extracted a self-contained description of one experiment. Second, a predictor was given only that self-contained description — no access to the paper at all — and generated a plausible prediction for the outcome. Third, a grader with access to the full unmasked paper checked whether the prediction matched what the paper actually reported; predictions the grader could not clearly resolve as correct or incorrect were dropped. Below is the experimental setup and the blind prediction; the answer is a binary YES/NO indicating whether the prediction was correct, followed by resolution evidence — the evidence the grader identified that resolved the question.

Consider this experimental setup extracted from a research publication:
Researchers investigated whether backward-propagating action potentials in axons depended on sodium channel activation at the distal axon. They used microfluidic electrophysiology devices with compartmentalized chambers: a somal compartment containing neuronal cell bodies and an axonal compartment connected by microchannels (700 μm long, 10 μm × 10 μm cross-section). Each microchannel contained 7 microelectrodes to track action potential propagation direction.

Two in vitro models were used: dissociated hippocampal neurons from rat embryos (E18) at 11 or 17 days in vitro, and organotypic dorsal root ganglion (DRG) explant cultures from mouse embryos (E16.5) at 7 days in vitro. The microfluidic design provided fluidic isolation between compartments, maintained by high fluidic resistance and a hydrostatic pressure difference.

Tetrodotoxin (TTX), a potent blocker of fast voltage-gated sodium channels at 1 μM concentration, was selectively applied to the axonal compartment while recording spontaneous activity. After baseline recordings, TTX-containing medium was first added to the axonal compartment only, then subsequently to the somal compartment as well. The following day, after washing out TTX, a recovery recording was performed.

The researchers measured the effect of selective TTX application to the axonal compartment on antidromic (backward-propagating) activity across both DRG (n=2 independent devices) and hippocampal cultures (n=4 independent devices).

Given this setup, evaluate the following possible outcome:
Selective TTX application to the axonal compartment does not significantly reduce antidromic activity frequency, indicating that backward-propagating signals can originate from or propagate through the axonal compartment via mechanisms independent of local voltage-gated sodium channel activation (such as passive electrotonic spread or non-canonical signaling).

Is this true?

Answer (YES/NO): NO